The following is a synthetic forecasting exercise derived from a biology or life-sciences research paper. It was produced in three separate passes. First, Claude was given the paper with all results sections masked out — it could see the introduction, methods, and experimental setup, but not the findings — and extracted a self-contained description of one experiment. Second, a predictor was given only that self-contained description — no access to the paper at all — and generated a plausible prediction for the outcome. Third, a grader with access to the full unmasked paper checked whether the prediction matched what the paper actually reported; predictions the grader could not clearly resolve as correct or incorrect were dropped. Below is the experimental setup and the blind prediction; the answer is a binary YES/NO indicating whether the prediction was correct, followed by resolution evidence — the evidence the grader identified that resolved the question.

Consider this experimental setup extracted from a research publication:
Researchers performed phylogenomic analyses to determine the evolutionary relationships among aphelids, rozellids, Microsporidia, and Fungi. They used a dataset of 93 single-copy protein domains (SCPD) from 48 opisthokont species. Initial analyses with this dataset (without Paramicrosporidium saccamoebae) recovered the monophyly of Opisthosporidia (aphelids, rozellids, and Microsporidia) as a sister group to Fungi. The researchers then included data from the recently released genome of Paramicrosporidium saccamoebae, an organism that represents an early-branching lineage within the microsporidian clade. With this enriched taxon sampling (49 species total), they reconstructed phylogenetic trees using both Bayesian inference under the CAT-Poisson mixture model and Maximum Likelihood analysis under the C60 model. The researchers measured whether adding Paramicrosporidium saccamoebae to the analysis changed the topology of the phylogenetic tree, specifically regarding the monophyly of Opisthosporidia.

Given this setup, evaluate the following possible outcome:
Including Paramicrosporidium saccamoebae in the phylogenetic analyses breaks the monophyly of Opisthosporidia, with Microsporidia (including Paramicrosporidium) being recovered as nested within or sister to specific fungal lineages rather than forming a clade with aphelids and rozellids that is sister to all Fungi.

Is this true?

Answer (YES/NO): NO